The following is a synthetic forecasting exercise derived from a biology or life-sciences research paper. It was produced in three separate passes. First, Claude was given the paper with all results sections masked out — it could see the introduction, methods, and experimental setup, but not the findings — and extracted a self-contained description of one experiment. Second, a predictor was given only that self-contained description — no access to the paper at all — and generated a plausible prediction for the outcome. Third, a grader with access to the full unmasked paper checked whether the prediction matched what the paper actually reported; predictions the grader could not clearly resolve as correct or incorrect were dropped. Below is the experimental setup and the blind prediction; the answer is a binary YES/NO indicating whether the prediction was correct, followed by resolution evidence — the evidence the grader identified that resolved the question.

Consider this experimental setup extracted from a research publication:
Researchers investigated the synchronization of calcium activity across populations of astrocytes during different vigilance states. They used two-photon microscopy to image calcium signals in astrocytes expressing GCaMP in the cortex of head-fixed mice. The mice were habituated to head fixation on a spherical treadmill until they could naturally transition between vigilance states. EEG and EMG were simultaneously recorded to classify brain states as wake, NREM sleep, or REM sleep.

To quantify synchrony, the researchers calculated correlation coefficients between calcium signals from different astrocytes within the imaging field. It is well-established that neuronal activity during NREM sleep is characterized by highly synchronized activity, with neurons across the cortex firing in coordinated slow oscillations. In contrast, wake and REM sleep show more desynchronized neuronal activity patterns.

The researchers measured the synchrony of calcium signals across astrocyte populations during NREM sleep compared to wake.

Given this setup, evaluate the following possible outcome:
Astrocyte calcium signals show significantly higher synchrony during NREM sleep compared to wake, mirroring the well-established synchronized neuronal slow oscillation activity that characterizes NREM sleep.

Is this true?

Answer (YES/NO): NO